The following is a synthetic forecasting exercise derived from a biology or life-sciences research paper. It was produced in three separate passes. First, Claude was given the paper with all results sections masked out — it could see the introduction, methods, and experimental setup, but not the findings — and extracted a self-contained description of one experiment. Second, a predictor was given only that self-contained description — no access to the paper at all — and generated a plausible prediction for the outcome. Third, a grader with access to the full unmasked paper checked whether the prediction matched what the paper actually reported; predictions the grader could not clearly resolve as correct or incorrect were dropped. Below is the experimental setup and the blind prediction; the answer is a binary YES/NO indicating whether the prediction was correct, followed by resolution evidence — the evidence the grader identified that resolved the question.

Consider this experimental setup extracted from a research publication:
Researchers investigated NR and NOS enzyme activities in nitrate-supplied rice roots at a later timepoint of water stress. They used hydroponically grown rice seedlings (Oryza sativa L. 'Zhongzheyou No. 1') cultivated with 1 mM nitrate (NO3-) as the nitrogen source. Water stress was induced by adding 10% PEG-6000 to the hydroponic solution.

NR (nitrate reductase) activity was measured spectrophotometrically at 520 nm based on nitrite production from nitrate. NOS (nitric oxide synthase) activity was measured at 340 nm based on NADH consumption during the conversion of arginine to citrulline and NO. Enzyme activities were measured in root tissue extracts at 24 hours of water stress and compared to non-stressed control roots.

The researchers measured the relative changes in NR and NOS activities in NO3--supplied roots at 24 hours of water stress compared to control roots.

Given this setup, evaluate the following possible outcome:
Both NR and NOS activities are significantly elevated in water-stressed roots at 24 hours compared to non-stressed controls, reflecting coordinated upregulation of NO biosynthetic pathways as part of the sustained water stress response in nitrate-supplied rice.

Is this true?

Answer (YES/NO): NO